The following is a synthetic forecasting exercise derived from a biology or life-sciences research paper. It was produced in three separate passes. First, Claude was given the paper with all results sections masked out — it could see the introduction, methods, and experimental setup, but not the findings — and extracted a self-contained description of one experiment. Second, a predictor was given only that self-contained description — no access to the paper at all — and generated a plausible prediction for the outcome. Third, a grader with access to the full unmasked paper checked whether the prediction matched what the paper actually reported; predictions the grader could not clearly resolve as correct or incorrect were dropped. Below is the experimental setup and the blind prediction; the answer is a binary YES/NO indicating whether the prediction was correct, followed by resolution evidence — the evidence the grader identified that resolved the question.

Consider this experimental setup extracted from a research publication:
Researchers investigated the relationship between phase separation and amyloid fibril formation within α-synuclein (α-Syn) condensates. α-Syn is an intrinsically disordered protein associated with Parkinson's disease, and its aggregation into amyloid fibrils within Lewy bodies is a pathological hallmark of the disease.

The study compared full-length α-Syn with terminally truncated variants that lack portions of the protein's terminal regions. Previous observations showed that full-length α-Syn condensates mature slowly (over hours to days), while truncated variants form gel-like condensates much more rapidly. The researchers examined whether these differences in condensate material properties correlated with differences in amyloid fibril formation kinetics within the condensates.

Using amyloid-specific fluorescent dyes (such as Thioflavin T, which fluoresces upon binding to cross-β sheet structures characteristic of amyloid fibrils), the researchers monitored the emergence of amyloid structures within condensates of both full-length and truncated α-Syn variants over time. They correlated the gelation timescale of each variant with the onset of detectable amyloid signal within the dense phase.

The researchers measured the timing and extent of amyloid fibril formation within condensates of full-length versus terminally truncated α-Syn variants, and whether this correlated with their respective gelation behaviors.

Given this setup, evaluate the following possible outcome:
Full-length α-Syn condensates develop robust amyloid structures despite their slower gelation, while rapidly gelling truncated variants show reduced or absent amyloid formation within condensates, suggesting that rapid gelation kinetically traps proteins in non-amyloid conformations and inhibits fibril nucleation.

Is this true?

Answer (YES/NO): NO